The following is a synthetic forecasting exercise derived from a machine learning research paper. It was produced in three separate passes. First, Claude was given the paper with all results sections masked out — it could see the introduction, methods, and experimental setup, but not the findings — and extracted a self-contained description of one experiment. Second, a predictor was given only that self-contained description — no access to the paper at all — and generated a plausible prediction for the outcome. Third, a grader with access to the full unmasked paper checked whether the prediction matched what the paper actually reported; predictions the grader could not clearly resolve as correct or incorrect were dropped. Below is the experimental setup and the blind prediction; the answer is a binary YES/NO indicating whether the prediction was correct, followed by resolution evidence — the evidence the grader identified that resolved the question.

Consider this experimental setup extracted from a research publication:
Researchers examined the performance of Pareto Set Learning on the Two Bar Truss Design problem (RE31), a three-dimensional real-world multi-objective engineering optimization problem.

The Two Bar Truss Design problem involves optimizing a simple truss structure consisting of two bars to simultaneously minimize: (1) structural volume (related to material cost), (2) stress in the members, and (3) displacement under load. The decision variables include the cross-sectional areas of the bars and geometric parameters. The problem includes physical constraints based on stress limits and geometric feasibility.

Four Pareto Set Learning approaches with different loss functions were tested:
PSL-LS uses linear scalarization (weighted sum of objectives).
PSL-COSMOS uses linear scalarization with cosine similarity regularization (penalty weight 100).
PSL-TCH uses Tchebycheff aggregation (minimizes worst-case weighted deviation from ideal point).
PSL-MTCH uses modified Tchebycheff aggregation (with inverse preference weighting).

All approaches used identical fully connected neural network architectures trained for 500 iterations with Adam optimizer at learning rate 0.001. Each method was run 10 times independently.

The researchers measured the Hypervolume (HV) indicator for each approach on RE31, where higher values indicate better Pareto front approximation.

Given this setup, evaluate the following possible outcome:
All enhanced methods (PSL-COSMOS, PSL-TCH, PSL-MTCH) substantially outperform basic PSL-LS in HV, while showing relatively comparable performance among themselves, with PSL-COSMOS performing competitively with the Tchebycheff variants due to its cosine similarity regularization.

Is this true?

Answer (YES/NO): NO